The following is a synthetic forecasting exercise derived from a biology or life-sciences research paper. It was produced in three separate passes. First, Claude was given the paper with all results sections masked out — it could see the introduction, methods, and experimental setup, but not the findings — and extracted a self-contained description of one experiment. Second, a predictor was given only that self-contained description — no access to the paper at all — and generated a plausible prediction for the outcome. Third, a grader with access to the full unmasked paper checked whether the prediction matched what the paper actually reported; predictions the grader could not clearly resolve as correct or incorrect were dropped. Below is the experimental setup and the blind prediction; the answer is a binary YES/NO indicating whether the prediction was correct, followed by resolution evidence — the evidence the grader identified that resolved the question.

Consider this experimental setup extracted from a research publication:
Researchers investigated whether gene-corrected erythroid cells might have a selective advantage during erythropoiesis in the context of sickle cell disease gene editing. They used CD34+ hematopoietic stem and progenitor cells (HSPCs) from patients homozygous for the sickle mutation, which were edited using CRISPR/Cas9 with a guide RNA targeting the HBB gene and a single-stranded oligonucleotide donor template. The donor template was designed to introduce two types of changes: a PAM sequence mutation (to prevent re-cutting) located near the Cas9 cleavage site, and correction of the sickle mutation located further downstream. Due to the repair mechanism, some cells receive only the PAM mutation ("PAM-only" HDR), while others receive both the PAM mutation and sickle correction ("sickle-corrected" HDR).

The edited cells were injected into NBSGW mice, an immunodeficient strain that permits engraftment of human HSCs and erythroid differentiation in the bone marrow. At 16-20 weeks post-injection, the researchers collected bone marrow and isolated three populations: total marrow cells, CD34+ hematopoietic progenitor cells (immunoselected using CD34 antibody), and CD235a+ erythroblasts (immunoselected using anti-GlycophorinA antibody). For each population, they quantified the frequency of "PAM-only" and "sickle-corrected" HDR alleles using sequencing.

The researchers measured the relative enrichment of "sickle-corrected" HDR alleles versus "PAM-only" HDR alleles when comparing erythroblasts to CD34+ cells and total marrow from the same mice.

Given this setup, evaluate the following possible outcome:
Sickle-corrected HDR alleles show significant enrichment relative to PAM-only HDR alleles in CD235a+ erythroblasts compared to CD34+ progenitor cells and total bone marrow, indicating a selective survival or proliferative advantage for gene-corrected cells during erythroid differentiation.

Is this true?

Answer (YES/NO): YES